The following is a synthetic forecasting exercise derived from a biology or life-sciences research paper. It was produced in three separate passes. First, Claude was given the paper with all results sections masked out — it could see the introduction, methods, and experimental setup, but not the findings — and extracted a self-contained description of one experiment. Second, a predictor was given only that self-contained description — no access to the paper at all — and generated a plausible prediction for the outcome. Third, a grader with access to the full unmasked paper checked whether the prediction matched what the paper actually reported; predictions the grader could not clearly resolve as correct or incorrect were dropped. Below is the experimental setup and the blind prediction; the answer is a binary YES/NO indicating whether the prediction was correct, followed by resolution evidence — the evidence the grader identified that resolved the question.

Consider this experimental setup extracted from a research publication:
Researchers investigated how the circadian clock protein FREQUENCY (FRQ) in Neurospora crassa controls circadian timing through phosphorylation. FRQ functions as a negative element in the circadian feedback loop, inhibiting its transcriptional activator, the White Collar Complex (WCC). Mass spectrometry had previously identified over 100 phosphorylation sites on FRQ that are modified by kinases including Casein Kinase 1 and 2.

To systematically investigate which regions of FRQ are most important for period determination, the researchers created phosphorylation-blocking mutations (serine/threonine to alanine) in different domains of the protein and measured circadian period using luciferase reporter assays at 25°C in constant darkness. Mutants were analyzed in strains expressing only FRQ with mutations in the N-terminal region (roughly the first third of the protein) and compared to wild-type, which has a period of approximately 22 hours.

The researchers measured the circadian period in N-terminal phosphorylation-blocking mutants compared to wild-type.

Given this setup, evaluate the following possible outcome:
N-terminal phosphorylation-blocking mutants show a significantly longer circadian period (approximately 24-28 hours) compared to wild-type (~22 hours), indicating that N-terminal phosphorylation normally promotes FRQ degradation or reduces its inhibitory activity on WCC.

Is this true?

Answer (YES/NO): YES